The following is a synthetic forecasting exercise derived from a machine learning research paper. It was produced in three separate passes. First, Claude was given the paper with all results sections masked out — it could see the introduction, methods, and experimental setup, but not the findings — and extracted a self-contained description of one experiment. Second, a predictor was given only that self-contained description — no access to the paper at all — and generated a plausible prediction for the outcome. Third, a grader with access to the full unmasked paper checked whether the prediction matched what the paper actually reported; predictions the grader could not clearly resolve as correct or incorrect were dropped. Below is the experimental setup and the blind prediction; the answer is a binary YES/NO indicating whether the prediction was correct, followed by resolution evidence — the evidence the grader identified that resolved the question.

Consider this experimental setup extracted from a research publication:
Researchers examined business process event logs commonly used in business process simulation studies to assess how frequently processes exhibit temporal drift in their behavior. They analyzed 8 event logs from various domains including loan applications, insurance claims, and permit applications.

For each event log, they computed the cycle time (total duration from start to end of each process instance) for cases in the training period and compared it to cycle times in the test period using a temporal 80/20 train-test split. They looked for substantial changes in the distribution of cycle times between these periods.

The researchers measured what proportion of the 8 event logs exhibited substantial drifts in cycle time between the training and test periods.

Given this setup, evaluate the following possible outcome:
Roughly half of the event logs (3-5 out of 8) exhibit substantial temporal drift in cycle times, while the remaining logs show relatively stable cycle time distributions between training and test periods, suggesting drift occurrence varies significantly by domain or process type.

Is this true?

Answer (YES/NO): YES